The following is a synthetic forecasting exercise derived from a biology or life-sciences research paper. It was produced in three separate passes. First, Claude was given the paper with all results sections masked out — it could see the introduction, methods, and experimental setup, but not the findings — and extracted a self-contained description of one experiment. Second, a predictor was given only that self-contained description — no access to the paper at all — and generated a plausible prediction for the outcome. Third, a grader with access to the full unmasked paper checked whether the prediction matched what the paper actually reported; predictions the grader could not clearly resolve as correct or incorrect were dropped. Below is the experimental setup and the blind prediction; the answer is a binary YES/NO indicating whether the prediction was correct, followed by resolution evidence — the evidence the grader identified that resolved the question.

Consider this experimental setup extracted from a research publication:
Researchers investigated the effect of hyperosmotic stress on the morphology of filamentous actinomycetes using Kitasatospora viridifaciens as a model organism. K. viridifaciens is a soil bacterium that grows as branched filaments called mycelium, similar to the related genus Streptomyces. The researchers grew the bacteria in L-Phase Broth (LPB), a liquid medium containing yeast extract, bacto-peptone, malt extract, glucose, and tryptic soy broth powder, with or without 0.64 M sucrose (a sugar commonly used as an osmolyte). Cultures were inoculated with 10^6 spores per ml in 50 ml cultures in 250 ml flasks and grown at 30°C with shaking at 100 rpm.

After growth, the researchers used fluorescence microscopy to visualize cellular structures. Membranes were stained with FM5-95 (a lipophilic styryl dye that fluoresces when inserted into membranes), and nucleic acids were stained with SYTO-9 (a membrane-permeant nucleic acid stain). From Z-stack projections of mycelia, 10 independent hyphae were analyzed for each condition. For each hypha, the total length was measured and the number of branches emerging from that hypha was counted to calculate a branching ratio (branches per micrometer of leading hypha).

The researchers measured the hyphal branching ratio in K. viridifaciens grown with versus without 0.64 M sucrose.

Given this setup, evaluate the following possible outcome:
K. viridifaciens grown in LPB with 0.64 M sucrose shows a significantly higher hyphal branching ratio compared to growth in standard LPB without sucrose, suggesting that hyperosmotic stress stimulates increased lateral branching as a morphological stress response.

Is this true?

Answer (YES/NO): YES